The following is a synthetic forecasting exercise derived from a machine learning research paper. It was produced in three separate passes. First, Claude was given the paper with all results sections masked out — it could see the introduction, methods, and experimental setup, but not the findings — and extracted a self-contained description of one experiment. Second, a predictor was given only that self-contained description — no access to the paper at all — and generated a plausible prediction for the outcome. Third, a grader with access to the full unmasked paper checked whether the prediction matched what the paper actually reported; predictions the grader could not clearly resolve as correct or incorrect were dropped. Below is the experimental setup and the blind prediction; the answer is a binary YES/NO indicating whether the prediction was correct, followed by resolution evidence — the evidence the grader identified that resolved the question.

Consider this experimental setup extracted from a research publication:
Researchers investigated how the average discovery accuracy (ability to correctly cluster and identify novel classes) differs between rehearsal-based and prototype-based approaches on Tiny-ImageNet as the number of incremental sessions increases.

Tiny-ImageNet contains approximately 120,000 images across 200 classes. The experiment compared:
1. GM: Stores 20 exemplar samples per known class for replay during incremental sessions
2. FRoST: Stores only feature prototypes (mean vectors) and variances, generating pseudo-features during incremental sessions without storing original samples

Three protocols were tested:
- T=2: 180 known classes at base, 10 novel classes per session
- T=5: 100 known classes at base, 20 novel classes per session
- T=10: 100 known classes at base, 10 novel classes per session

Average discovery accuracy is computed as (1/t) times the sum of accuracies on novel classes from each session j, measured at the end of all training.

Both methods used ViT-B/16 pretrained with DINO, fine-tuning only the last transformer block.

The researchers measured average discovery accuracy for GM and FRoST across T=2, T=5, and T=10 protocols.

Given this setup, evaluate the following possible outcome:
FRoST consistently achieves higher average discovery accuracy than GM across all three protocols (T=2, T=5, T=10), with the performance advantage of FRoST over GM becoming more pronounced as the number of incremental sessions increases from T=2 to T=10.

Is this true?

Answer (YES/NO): NO